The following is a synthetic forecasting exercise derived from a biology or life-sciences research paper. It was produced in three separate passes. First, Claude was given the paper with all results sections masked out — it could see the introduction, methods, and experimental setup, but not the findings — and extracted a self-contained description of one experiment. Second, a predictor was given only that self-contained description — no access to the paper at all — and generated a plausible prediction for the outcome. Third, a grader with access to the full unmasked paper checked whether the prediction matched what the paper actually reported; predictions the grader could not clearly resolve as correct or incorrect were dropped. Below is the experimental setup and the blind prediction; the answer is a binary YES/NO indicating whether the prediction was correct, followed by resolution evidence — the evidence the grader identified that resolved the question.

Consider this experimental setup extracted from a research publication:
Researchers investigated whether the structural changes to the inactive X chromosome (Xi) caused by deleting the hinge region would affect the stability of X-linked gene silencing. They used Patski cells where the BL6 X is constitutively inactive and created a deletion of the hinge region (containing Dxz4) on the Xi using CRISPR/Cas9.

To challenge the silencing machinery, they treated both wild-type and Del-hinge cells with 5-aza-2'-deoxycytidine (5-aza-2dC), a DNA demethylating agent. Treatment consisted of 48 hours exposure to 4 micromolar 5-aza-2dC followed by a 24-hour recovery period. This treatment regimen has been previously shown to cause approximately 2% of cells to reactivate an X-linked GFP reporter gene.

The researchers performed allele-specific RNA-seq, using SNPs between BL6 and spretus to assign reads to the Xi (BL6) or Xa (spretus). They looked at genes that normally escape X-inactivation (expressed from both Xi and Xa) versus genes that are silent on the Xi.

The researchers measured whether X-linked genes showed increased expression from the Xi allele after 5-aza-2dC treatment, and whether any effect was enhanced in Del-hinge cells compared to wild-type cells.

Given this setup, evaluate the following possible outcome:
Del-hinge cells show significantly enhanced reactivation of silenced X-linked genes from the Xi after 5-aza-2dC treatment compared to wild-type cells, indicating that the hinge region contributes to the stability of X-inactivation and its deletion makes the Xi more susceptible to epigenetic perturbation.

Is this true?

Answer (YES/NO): NO